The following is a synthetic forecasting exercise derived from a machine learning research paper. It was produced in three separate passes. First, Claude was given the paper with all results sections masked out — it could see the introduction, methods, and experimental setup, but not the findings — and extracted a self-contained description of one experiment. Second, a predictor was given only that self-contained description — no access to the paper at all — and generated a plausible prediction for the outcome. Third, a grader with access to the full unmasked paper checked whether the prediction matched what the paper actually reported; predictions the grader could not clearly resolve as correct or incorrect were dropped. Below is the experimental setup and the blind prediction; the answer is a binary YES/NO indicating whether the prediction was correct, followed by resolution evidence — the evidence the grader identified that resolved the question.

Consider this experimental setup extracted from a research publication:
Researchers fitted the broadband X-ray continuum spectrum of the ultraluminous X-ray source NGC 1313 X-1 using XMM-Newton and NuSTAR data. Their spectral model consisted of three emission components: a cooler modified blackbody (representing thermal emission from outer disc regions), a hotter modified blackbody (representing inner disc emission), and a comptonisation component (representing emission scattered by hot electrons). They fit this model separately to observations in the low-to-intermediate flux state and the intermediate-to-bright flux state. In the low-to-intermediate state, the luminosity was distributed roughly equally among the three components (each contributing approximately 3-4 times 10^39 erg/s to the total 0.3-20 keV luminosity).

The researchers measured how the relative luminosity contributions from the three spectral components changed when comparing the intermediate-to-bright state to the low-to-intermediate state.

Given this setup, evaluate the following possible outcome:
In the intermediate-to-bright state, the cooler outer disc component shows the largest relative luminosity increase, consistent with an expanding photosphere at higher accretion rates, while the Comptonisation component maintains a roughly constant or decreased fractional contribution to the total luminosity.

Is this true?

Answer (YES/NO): NO